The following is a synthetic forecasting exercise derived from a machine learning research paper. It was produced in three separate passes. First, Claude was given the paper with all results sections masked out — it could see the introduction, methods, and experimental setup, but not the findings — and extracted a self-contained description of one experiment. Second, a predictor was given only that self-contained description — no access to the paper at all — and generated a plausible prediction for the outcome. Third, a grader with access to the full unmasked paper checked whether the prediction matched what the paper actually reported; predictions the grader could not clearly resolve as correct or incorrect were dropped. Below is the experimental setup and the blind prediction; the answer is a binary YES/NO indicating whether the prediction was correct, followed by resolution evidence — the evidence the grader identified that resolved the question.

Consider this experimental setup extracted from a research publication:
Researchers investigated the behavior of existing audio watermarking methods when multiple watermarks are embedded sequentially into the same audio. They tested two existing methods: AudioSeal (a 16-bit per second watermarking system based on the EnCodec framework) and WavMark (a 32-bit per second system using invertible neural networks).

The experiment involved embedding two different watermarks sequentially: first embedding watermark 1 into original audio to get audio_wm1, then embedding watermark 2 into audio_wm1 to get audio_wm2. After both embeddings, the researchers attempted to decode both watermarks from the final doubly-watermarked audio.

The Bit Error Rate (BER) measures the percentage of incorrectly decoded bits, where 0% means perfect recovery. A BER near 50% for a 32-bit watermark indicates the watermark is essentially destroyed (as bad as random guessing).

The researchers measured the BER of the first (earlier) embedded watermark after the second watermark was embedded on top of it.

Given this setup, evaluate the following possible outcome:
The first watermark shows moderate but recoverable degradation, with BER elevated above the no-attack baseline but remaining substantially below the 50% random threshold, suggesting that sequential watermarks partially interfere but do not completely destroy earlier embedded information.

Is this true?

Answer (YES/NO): NO